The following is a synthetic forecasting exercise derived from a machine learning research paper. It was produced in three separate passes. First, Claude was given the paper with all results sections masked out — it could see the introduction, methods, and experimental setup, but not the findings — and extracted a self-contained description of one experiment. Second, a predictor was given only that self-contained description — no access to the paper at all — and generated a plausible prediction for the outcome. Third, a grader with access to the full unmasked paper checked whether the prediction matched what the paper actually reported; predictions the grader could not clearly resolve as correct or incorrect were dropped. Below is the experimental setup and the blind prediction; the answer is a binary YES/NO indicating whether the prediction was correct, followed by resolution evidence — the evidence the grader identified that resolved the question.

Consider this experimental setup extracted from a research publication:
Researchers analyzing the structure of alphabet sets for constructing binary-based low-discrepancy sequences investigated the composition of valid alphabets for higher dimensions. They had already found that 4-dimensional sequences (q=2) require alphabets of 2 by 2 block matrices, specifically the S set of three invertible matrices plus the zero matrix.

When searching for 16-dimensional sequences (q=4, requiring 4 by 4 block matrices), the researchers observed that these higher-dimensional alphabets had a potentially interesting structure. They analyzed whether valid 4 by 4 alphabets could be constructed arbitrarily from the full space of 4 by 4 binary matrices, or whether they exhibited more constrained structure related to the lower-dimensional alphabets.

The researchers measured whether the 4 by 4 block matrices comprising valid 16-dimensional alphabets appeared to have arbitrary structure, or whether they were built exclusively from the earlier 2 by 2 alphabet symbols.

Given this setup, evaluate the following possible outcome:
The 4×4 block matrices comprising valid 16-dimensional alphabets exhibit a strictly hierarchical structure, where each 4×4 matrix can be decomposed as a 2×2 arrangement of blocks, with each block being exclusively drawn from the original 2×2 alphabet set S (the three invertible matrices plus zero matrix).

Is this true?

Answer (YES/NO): YES